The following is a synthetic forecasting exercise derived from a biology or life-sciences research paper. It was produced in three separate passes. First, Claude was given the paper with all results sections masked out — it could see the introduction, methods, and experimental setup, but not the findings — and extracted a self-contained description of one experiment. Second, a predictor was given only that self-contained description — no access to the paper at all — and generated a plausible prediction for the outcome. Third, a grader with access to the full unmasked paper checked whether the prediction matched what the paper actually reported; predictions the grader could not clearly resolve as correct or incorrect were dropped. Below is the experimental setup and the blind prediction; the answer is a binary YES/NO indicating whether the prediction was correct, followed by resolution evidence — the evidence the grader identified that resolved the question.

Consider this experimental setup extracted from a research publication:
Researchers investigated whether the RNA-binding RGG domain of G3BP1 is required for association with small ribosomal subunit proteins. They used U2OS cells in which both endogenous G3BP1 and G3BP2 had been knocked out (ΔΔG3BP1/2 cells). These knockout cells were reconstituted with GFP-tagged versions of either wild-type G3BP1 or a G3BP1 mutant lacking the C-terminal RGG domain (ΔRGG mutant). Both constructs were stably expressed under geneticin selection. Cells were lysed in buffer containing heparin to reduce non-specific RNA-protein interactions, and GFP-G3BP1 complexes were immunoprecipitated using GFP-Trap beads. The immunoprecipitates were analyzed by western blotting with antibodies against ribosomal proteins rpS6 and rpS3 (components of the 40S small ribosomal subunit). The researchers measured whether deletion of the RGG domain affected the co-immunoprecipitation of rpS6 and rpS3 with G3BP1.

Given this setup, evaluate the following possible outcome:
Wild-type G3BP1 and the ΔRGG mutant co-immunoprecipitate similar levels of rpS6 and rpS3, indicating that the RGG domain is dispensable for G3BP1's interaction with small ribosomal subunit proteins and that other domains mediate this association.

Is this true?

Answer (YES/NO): NO